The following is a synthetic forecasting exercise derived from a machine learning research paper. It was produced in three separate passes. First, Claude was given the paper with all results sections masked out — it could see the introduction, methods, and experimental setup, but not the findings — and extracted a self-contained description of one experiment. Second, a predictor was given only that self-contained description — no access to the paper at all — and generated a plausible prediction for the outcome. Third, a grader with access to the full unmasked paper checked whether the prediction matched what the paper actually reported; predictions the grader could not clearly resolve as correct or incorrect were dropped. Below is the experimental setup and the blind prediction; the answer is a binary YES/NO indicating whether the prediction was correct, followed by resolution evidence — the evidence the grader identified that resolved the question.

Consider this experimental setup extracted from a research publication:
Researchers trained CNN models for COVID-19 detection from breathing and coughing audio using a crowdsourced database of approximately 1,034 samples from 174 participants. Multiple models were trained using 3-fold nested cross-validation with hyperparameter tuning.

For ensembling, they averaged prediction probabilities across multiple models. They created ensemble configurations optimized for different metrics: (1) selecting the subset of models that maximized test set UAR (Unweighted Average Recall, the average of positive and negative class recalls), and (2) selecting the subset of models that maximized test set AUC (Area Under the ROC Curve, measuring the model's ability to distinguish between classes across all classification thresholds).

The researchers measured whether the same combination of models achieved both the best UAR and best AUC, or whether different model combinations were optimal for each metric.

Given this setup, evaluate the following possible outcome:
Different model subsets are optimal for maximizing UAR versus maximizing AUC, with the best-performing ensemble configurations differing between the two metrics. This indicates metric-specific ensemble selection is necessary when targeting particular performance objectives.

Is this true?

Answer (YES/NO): YES